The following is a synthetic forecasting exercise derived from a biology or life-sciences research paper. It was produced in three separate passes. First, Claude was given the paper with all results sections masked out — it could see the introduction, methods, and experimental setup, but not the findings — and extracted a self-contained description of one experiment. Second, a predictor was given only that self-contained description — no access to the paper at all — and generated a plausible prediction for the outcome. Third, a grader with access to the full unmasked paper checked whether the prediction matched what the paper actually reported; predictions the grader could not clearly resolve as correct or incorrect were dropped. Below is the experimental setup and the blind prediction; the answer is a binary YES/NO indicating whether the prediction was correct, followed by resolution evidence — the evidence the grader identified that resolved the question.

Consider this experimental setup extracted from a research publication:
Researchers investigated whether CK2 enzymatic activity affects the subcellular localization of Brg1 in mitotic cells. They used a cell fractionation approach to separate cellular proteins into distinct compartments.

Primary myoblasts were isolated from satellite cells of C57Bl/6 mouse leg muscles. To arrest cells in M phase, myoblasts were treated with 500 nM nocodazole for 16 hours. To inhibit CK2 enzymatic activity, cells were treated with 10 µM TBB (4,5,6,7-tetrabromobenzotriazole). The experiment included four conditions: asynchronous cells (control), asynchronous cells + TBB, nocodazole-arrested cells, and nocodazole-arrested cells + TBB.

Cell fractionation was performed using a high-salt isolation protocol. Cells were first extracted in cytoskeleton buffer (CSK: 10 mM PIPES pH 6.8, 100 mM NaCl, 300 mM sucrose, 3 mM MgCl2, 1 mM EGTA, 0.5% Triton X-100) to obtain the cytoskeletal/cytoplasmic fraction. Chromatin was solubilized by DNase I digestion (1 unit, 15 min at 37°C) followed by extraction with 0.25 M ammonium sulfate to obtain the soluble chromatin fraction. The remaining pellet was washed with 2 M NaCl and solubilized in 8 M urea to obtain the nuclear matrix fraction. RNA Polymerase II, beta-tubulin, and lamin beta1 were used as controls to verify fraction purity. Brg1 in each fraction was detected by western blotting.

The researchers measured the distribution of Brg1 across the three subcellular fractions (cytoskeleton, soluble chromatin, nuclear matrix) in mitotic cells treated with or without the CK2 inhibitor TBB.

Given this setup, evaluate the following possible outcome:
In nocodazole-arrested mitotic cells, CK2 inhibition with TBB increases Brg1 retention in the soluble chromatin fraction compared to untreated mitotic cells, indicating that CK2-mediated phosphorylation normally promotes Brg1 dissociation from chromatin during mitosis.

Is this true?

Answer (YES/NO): NO